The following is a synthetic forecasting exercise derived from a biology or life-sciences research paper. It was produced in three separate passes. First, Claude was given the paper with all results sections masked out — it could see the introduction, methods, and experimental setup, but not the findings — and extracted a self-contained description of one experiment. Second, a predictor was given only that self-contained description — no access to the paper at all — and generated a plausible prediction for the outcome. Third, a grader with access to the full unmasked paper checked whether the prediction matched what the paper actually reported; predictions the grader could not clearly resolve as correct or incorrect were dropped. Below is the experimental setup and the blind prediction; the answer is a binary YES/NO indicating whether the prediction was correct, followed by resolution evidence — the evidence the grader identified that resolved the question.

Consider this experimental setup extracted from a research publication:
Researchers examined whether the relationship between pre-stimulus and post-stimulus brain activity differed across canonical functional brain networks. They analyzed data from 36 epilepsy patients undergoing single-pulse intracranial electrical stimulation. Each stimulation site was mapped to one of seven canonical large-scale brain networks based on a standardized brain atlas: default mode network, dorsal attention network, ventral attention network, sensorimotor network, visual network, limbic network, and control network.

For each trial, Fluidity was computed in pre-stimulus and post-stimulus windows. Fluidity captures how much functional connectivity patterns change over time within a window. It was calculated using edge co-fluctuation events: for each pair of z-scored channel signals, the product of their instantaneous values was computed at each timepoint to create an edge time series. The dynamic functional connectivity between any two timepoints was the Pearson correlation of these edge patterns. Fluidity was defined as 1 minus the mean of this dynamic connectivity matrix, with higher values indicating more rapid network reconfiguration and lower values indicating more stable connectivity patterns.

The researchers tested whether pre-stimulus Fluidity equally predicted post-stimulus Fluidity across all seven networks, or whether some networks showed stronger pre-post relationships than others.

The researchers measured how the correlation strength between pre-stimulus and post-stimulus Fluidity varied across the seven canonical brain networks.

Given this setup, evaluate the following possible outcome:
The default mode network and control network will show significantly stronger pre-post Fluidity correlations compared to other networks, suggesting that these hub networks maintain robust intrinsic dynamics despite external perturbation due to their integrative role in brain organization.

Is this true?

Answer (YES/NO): NO